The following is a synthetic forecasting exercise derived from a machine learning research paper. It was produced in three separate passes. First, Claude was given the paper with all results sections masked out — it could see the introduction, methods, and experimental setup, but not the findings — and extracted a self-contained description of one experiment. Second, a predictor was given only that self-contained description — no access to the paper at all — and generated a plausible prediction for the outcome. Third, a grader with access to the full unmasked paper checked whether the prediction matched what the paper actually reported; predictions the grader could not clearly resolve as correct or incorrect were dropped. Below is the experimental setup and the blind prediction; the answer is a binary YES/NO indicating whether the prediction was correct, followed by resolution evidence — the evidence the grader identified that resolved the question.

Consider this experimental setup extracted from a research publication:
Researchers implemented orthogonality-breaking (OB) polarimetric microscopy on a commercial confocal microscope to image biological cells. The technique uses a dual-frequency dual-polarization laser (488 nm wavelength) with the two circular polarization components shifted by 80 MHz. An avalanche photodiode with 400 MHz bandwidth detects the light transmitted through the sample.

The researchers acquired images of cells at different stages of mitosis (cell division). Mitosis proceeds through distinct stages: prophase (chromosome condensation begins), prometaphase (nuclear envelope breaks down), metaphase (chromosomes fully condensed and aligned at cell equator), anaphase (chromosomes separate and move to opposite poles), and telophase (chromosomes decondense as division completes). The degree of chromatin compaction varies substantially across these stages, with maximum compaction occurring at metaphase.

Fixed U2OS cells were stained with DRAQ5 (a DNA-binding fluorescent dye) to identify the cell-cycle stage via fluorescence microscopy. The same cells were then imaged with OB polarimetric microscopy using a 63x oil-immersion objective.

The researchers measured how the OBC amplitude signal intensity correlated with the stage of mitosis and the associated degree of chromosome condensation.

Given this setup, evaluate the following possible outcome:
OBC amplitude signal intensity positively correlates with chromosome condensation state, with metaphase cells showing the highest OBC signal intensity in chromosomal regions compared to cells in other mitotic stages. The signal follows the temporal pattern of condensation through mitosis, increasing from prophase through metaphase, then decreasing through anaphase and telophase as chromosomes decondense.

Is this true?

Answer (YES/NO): YES